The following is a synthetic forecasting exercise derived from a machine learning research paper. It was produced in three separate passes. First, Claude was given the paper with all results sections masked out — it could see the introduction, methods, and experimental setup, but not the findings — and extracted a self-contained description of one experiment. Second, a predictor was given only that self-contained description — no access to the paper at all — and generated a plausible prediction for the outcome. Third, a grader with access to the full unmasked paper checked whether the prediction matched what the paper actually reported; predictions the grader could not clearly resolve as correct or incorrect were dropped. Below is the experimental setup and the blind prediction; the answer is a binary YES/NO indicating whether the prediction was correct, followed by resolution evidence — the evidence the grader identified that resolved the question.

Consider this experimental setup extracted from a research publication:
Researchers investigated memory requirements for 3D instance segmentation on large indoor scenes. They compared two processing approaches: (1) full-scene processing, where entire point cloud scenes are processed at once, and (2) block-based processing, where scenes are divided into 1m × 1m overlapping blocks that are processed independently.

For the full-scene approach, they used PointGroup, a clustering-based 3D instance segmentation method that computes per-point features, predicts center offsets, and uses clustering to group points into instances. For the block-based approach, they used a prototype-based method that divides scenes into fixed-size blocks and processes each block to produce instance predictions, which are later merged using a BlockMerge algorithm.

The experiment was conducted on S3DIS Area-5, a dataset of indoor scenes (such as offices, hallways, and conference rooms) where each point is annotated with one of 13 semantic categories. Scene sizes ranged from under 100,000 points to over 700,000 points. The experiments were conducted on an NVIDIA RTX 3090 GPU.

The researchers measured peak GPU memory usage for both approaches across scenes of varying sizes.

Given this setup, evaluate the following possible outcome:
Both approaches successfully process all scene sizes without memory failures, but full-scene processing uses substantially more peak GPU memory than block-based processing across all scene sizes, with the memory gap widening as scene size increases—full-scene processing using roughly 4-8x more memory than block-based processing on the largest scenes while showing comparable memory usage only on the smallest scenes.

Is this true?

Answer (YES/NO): NO